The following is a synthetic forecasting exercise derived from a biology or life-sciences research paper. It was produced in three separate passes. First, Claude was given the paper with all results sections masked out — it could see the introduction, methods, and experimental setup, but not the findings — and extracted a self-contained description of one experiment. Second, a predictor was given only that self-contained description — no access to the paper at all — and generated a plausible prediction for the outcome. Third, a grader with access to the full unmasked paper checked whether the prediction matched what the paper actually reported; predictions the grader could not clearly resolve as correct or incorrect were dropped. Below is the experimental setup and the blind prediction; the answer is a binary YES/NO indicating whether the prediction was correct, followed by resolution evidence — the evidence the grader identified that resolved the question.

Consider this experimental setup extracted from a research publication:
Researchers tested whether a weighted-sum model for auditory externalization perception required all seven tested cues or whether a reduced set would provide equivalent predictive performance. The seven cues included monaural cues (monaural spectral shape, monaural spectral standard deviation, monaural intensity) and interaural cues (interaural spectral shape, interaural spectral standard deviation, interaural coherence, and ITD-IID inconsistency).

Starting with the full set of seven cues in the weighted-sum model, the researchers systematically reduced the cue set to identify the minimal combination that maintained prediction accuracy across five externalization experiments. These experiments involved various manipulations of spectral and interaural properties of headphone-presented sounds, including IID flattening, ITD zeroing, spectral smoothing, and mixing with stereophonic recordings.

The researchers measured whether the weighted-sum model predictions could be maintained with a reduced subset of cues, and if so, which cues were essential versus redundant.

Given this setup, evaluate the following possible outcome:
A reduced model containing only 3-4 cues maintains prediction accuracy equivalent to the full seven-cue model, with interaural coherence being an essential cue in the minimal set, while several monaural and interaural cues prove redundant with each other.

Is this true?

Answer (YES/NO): NO